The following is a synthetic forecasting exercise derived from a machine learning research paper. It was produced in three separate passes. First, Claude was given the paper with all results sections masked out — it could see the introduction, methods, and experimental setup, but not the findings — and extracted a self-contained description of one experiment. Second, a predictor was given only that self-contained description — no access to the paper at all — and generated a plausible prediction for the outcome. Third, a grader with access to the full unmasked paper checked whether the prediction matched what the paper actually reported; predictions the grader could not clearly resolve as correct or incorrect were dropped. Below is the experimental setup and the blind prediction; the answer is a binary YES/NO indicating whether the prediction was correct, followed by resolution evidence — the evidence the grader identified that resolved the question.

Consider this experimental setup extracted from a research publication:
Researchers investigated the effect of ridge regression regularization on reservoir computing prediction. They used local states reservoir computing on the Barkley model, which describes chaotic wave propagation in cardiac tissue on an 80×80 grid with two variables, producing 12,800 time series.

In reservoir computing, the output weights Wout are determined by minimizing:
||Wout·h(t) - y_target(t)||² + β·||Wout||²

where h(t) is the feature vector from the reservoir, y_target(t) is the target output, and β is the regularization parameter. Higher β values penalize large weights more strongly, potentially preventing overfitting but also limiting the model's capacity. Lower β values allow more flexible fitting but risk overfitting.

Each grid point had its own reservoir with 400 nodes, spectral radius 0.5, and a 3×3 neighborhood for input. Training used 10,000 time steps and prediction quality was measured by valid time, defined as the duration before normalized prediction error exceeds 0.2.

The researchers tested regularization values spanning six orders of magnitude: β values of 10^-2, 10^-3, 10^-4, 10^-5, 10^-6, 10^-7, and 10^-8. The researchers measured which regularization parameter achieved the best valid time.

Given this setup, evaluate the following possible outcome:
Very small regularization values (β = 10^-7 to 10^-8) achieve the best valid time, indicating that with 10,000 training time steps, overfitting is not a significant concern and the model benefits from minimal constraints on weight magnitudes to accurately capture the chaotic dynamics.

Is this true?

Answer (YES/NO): NO